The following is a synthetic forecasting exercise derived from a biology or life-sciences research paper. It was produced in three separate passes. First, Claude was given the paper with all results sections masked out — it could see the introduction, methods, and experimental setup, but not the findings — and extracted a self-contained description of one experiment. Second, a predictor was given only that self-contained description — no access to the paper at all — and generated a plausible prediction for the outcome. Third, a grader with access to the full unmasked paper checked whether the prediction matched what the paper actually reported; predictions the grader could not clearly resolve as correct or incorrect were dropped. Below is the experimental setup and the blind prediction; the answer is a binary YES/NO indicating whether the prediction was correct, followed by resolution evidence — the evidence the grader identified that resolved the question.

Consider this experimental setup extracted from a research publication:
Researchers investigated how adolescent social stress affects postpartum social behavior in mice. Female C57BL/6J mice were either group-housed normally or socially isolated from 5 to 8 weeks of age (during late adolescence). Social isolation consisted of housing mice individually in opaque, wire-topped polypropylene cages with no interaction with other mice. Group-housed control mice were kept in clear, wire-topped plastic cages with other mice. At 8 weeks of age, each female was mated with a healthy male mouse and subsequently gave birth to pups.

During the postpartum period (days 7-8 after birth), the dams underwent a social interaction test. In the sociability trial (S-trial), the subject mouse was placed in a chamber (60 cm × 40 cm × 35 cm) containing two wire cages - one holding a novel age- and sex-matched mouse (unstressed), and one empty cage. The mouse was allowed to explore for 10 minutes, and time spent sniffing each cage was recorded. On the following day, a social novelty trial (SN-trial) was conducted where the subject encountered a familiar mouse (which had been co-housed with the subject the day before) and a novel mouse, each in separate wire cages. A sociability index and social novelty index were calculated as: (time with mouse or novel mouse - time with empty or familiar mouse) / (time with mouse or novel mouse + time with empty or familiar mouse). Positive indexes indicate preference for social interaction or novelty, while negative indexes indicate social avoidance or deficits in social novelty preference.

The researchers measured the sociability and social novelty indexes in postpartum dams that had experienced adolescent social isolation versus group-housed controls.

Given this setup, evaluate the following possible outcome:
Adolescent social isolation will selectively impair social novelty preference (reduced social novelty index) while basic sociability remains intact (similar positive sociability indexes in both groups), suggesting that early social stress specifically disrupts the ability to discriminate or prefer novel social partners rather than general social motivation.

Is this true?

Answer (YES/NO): YES